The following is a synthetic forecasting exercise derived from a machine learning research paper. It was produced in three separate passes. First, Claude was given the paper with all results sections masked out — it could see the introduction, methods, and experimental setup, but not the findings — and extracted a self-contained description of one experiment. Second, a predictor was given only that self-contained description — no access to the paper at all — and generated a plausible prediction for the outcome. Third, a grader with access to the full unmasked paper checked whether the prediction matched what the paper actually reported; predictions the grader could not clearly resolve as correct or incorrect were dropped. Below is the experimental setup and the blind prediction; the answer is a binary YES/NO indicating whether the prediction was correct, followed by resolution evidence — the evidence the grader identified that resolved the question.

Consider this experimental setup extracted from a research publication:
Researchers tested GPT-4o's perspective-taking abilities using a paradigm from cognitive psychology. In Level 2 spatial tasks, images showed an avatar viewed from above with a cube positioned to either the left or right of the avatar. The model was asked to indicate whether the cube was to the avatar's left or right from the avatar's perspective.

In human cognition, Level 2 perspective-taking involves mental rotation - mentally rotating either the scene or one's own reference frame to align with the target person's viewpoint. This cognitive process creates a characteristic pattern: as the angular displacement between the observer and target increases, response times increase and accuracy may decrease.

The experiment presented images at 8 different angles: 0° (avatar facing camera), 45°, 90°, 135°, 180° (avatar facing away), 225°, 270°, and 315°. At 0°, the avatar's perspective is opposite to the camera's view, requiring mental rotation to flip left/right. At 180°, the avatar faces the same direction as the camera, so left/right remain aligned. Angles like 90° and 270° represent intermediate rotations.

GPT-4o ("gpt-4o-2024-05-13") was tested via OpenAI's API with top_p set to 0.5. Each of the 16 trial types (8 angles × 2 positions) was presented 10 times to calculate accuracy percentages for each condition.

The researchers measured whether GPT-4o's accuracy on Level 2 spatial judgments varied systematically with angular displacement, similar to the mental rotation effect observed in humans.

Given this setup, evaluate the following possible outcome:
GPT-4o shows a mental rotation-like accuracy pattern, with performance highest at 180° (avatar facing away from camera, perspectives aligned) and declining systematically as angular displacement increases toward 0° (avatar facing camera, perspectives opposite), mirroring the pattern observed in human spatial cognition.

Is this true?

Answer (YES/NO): NO